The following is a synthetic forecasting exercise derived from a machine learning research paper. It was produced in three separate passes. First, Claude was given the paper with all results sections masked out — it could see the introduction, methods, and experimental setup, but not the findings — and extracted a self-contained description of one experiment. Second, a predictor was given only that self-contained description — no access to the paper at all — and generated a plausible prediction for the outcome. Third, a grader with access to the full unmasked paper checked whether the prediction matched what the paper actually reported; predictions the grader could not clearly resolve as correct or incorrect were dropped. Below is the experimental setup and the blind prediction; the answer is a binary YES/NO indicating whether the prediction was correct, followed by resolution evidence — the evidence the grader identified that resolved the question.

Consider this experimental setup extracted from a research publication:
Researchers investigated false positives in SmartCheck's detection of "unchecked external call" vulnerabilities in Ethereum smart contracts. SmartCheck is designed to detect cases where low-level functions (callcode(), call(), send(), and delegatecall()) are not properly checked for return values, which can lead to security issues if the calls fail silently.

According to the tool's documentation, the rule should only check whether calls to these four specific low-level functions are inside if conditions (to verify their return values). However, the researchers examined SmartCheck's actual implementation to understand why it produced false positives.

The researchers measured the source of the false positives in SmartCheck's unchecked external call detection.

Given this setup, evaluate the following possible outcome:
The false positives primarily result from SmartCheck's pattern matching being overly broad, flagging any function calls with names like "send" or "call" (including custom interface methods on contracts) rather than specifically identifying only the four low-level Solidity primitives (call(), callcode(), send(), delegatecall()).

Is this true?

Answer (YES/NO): YES